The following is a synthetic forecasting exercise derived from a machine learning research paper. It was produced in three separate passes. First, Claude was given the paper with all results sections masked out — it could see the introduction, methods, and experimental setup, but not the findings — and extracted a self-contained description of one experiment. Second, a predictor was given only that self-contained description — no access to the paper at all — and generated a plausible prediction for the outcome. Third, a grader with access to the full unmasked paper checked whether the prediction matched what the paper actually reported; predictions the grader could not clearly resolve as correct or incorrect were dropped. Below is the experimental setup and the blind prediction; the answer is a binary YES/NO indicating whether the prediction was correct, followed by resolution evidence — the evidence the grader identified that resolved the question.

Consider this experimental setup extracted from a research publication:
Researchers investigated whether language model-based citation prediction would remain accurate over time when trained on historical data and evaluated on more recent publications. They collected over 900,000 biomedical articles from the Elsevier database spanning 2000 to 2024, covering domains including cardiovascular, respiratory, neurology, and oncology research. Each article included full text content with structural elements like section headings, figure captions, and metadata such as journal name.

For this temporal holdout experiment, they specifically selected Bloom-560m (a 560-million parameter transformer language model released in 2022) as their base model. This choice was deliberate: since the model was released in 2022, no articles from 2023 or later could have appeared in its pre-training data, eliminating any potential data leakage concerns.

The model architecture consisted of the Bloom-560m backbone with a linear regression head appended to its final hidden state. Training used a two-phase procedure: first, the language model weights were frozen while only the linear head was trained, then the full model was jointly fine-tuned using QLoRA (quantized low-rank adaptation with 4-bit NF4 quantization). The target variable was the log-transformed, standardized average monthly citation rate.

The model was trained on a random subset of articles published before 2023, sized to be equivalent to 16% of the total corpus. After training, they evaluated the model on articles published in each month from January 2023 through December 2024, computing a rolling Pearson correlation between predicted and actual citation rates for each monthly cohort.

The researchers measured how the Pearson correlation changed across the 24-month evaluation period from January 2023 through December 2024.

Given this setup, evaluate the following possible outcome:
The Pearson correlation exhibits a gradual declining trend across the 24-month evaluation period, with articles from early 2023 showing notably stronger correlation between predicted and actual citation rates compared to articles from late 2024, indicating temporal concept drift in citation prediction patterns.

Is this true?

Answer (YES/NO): YES